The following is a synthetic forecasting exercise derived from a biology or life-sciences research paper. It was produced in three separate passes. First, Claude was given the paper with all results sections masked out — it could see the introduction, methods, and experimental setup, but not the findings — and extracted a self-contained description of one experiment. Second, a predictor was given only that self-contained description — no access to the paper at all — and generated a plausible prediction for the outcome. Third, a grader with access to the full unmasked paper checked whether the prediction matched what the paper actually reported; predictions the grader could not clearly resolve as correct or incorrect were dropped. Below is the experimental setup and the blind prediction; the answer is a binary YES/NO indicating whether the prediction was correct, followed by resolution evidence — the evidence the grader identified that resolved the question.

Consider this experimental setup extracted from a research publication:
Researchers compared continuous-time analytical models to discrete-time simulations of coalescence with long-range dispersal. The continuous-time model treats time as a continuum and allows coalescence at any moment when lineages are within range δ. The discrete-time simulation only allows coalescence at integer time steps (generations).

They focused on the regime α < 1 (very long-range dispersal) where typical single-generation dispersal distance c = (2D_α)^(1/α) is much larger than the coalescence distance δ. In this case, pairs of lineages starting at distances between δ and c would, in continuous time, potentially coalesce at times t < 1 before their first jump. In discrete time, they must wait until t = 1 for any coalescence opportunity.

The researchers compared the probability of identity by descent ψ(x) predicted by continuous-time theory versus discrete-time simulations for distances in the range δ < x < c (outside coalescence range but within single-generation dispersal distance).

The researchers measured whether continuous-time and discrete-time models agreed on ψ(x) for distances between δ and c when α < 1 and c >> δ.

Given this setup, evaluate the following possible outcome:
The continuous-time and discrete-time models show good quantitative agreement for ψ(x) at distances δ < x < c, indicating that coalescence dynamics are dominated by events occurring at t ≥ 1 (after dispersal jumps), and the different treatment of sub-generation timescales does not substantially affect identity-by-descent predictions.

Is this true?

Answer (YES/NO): NO